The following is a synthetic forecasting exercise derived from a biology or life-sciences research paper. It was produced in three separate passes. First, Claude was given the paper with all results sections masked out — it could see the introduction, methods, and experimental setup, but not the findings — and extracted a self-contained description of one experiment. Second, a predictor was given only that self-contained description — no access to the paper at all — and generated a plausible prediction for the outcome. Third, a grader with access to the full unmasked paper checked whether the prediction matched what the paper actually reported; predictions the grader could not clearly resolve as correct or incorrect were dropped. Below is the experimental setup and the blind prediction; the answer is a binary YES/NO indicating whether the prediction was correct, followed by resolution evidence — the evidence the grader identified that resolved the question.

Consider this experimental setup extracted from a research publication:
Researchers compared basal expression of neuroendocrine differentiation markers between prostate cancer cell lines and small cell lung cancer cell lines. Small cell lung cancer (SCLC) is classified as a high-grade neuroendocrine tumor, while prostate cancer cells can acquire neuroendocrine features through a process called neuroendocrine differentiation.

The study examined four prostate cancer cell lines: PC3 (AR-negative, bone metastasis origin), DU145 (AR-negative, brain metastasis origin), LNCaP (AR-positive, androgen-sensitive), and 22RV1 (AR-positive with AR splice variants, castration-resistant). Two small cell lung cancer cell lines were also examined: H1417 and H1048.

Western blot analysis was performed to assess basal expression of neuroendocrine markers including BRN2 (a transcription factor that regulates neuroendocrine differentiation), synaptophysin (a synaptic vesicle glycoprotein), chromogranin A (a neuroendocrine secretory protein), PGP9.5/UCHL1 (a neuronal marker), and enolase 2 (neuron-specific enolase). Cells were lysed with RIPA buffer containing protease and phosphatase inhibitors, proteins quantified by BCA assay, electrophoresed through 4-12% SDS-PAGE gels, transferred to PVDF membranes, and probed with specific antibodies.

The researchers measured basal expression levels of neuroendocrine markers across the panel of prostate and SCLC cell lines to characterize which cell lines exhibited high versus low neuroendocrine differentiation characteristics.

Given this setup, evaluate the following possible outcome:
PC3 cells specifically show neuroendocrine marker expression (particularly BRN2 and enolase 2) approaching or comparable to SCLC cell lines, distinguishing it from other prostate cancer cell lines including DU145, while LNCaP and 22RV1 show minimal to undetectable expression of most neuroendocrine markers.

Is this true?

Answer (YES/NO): NO